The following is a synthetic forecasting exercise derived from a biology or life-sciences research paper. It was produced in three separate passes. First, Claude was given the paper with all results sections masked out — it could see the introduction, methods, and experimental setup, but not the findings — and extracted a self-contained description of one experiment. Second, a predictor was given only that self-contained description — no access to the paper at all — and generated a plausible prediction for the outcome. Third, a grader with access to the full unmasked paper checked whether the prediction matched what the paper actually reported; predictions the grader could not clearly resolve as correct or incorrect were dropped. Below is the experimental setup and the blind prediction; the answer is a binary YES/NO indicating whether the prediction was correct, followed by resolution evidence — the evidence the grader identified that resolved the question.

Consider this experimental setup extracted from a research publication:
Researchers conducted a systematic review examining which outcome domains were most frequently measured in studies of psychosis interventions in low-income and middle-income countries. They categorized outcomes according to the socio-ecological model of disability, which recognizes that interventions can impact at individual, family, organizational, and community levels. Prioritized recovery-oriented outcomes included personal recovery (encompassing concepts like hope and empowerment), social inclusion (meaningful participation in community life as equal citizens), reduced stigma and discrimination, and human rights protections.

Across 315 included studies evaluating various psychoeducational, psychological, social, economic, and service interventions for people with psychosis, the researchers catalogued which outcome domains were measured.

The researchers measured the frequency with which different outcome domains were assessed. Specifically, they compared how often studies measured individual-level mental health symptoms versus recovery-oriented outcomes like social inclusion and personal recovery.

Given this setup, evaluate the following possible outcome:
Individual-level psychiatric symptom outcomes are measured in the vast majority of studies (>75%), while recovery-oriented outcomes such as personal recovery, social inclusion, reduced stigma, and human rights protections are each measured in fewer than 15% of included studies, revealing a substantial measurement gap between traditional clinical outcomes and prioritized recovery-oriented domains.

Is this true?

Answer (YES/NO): NO